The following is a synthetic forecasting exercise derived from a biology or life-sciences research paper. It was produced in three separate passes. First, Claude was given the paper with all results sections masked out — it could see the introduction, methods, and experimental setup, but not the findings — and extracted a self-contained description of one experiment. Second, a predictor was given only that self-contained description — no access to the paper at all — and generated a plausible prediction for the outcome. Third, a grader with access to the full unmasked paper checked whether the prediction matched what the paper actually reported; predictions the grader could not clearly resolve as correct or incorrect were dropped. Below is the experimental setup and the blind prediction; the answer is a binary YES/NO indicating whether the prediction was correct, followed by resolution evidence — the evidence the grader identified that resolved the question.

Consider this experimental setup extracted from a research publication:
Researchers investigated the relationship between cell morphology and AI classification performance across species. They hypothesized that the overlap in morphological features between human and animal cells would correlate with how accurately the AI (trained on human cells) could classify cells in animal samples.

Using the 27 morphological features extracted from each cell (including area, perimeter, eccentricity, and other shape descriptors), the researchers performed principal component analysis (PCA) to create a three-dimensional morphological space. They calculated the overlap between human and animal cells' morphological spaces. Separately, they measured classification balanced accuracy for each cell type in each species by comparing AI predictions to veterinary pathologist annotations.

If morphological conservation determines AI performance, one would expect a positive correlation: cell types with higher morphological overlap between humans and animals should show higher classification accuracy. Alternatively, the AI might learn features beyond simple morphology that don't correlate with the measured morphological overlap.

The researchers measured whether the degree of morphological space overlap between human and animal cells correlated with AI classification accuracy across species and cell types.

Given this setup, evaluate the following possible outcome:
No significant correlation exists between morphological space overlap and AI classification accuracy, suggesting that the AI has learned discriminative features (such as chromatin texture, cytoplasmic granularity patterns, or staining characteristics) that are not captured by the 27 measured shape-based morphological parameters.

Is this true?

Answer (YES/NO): NO